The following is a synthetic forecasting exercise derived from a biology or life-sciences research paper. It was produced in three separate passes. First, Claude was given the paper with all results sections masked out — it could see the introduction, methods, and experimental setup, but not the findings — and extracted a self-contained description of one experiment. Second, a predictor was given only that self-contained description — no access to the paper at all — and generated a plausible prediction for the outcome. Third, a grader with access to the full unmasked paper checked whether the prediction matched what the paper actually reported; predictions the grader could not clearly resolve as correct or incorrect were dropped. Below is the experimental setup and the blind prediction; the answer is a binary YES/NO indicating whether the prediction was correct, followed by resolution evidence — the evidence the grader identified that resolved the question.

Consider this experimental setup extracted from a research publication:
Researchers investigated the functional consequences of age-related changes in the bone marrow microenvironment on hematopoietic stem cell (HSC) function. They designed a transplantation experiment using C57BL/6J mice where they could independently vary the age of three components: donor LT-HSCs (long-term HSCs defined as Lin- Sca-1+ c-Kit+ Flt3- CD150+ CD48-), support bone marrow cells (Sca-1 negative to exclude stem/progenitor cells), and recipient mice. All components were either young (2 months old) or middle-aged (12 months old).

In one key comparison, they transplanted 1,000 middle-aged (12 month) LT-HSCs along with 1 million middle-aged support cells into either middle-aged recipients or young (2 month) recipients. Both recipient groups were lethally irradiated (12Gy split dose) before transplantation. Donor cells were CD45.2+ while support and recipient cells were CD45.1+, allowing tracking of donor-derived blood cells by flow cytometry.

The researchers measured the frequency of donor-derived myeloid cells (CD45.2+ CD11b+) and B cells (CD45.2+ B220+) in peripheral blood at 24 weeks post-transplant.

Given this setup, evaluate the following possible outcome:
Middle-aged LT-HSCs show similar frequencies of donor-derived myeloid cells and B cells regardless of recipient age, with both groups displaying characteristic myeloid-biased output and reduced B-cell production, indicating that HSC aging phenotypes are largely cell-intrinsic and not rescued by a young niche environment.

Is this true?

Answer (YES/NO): NO